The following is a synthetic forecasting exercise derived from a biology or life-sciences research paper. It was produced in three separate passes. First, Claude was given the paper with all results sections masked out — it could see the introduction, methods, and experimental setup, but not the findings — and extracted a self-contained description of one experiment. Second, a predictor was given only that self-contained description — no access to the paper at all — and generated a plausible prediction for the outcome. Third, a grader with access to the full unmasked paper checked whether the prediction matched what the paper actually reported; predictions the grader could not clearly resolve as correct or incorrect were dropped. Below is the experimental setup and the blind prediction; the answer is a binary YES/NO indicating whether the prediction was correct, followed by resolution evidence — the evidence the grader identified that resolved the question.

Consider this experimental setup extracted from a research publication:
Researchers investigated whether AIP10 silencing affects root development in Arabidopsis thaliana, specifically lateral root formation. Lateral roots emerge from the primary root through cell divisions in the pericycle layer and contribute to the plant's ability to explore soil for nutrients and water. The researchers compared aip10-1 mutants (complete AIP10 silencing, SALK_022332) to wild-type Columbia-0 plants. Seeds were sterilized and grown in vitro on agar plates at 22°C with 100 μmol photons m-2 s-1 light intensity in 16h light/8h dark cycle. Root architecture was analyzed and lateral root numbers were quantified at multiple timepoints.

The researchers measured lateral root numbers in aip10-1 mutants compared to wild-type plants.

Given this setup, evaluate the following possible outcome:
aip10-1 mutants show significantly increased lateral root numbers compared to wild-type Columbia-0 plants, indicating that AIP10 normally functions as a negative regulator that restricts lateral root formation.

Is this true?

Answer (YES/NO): YES